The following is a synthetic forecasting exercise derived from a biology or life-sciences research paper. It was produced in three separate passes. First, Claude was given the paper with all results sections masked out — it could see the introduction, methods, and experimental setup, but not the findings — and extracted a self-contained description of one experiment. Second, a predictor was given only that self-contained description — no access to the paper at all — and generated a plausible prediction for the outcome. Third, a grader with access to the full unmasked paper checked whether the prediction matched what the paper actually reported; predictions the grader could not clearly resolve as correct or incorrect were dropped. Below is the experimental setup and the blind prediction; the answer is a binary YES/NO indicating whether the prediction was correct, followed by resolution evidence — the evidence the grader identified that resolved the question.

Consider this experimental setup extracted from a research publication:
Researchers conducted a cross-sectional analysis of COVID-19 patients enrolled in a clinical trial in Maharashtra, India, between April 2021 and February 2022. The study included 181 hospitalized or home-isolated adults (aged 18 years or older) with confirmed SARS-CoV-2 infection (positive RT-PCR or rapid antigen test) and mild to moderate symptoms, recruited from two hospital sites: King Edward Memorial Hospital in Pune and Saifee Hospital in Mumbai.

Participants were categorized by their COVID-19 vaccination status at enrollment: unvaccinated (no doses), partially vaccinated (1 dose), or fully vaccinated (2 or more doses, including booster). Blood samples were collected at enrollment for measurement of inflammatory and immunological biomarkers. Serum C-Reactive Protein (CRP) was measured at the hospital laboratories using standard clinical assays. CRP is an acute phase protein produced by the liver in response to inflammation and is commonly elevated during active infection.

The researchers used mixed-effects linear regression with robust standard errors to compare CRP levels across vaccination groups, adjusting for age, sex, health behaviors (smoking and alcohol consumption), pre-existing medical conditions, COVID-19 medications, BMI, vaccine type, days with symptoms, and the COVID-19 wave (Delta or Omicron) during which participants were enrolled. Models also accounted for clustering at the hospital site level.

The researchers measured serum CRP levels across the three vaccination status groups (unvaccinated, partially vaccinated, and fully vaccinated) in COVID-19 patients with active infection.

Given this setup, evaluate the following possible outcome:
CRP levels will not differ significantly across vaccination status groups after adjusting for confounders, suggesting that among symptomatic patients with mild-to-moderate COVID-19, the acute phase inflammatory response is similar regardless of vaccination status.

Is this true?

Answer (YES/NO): YES